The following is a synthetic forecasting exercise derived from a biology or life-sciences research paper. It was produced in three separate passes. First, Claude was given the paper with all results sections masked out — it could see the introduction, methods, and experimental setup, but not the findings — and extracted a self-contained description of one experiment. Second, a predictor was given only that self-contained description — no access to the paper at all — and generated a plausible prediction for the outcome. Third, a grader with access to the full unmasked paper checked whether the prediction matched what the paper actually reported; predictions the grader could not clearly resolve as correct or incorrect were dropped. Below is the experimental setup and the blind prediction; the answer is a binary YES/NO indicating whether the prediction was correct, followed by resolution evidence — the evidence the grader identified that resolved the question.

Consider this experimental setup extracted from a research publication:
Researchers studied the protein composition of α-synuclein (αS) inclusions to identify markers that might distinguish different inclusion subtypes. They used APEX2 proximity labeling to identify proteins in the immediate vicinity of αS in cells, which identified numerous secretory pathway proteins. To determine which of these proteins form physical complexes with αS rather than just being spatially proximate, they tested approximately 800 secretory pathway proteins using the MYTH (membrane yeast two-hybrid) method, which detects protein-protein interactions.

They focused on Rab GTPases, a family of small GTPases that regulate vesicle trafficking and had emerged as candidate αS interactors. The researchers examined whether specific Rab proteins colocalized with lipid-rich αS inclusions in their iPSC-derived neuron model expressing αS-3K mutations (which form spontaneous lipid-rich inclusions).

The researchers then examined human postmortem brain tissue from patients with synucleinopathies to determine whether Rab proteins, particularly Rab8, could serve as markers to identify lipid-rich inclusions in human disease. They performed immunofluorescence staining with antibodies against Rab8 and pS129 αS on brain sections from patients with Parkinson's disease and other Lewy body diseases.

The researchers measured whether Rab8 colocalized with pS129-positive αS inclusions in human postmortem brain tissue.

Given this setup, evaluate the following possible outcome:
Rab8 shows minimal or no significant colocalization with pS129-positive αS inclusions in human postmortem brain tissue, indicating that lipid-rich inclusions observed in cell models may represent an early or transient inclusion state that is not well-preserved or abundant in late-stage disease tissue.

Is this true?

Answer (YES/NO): NO